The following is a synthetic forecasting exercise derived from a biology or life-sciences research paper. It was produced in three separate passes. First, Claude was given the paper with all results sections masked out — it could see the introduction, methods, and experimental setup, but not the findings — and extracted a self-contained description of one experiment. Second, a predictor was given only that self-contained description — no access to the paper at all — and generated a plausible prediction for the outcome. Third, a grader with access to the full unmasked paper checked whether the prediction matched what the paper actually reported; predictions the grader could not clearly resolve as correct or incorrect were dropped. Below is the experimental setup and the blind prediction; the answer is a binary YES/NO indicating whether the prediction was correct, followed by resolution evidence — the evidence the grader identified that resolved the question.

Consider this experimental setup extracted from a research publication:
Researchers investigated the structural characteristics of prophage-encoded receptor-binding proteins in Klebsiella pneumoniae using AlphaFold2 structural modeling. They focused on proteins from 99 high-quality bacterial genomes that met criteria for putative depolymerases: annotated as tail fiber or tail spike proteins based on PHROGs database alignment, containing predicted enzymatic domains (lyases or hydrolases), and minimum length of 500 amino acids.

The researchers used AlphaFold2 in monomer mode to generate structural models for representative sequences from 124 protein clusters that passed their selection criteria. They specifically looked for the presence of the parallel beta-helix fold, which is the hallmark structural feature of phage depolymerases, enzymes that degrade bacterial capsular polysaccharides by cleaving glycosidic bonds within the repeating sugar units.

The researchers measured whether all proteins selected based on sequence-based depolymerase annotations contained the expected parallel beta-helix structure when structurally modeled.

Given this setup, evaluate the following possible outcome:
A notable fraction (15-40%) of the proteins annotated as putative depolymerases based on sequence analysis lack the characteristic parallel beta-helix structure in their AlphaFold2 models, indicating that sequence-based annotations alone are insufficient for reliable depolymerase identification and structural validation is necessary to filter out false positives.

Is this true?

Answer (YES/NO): NO